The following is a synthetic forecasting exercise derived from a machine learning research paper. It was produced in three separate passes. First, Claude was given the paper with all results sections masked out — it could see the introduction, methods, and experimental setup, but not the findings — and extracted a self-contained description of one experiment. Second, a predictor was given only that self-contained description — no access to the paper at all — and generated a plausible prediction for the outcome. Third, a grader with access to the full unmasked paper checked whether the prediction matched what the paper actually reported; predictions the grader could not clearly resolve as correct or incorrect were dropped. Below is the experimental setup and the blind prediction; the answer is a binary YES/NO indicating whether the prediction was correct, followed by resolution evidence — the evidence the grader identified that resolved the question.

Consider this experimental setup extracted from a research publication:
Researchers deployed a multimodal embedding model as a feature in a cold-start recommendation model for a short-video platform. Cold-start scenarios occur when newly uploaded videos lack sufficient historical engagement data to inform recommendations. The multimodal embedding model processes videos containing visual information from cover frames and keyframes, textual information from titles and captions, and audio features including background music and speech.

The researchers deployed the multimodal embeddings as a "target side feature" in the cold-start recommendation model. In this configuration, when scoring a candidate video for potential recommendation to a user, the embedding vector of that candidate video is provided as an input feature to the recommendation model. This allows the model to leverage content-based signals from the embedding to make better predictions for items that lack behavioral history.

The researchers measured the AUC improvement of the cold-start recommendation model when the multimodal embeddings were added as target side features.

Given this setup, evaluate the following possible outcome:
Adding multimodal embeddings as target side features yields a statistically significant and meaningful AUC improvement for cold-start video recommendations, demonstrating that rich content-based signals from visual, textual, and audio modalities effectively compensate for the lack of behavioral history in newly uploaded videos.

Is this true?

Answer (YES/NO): NO